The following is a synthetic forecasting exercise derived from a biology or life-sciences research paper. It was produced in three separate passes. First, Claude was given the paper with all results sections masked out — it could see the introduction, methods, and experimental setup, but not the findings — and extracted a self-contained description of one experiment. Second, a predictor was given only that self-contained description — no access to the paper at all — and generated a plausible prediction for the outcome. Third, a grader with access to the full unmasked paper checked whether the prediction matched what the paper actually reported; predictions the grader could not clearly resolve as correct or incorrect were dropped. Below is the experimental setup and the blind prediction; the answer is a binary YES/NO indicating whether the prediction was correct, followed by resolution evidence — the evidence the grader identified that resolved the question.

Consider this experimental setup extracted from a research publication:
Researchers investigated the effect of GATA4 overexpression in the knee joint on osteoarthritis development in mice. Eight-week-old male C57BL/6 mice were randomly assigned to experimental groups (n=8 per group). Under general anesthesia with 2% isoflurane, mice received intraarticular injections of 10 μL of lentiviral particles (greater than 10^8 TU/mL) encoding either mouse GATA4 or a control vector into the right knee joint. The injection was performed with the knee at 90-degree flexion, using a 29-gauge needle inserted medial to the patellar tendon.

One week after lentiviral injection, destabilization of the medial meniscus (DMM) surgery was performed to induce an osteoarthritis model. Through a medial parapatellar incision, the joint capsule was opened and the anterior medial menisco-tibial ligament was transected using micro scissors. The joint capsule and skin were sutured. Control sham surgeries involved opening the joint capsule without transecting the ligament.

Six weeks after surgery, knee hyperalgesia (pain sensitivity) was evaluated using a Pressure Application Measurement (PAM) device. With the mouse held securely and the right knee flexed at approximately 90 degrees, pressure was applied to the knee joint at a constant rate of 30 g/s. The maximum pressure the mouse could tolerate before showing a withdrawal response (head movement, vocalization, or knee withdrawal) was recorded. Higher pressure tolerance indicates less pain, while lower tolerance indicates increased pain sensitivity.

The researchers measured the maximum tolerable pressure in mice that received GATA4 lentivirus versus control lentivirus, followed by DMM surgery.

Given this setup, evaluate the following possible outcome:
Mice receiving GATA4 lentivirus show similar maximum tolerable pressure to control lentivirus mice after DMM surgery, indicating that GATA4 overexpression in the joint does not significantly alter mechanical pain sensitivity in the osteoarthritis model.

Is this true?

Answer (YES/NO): NO